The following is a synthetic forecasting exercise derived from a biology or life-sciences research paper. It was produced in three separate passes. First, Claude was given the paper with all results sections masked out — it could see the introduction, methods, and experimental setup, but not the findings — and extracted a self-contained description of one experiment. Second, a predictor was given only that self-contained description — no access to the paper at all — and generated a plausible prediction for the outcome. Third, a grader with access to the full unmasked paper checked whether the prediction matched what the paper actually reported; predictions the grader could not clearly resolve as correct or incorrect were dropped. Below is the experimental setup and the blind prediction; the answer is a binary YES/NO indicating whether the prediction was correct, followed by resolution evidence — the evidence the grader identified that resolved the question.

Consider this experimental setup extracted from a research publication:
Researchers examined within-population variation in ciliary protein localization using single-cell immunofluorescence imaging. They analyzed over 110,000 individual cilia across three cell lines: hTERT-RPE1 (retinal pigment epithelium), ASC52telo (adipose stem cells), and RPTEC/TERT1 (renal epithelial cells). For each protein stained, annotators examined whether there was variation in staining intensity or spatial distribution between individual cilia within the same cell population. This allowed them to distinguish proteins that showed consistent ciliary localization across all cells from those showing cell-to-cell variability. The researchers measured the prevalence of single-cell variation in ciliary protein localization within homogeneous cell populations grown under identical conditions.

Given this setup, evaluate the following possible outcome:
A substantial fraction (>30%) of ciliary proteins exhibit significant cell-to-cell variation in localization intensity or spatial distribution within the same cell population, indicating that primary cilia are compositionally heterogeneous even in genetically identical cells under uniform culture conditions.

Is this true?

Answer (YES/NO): YES